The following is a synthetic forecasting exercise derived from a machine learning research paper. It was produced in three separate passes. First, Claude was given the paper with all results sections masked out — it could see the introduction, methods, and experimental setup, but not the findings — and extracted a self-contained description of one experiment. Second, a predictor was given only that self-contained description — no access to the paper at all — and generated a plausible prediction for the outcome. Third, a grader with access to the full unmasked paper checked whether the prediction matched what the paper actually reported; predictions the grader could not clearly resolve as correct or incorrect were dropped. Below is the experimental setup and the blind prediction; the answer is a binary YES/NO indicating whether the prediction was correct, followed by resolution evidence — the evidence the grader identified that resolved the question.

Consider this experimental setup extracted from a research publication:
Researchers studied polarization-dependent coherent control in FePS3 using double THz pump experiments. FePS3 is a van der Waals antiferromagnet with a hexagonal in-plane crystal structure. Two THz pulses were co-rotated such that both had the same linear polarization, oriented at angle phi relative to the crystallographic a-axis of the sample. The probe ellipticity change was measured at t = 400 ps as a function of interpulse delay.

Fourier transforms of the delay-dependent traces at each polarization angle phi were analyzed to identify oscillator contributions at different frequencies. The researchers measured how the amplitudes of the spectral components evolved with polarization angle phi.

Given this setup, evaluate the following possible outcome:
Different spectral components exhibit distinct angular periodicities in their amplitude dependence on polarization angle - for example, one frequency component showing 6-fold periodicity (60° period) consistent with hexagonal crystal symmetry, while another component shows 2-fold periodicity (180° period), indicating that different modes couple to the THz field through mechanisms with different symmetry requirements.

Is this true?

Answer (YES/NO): NO